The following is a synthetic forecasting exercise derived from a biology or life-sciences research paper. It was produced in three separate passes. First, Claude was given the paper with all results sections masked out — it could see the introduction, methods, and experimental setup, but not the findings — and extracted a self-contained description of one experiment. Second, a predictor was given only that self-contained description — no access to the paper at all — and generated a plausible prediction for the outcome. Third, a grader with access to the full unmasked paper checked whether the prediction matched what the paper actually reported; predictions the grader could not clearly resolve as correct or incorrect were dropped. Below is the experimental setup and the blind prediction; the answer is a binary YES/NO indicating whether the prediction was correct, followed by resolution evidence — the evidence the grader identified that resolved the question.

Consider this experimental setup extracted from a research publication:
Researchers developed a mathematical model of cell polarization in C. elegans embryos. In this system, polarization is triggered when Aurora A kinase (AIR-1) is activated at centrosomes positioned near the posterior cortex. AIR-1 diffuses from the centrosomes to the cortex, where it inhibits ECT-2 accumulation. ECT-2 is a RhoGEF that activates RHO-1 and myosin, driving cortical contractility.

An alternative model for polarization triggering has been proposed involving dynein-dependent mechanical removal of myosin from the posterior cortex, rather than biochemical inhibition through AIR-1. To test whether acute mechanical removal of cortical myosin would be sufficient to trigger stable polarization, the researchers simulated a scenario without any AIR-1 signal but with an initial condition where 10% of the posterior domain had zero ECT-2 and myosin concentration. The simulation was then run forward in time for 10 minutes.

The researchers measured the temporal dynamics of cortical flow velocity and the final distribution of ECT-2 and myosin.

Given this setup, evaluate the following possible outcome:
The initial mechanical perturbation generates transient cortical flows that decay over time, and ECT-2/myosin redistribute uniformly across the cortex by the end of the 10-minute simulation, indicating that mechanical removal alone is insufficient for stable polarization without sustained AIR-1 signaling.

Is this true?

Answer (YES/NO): YES